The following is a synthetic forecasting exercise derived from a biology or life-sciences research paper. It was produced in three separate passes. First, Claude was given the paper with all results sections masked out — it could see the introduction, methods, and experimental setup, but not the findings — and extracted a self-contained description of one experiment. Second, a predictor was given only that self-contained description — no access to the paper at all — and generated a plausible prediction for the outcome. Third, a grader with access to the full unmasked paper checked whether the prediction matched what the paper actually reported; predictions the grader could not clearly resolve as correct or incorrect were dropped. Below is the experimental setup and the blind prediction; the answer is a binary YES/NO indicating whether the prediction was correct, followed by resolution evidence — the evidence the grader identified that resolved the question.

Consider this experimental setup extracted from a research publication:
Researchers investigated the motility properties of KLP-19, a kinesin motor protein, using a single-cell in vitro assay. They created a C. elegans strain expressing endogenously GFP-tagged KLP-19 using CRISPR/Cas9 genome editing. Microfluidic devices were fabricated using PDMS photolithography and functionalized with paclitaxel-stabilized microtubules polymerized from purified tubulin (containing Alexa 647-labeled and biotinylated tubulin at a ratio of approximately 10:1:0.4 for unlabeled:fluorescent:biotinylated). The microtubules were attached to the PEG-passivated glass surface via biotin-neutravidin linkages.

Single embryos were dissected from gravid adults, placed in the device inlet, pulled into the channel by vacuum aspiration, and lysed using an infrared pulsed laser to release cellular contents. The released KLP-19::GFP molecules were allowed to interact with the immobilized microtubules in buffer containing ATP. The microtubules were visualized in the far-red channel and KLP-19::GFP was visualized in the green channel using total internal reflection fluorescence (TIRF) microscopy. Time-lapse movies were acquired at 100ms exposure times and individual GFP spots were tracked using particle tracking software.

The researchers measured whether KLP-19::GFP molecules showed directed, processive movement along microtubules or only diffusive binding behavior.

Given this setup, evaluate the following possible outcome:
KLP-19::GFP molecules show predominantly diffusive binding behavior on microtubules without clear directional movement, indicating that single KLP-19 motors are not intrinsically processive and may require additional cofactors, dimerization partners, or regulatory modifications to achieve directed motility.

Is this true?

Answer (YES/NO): NO